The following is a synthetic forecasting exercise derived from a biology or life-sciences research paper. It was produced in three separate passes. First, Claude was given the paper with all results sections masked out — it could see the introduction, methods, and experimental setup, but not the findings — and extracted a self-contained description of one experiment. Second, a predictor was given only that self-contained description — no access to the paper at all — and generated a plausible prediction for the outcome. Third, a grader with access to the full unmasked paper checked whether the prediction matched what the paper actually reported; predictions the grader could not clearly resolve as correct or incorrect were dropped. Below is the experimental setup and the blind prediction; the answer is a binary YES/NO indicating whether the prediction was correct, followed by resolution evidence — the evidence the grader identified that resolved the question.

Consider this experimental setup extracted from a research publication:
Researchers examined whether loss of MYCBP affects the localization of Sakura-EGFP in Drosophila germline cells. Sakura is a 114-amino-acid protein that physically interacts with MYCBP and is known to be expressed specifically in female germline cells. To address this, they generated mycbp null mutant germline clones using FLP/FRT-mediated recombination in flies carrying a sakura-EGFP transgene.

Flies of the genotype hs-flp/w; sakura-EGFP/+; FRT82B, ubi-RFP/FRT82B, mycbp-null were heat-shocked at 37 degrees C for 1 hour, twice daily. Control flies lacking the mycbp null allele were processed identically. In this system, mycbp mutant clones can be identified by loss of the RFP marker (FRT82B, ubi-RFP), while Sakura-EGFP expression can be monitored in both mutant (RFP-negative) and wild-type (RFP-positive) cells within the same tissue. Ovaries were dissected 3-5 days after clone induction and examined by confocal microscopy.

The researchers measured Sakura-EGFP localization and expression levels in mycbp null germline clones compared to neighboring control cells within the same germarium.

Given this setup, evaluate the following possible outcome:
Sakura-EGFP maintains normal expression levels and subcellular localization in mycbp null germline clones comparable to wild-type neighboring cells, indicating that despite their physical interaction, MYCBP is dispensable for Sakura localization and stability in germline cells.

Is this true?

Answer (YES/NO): NO